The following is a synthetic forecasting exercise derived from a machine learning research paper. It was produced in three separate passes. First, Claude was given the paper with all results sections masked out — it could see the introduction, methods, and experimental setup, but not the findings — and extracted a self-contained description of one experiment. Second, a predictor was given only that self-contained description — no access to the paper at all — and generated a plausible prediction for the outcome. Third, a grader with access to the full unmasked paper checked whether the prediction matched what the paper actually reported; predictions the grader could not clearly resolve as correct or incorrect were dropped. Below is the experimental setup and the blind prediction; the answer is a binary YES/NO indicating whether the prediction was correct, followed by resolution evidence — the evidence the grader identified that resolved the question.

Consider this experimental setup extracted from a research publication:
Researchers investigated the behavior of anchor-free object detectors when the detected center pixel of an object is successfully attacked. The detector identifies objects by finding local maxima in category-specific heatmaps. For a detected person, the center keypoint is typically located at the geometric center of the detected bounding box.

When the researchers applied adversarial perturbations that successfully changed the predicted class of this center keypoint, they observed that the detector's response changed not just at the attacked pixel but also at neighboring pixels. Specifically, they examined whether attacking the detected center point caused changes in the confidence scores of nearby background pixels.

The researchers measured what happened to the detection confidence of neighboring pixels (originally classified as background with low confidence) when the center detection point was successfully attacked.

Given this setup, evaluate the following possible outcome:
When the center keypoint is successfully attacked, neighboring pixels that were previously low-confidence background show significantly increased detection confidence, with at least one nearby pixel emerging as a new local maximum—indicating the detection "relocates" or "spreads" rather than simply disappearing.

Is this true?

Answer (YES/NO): YES